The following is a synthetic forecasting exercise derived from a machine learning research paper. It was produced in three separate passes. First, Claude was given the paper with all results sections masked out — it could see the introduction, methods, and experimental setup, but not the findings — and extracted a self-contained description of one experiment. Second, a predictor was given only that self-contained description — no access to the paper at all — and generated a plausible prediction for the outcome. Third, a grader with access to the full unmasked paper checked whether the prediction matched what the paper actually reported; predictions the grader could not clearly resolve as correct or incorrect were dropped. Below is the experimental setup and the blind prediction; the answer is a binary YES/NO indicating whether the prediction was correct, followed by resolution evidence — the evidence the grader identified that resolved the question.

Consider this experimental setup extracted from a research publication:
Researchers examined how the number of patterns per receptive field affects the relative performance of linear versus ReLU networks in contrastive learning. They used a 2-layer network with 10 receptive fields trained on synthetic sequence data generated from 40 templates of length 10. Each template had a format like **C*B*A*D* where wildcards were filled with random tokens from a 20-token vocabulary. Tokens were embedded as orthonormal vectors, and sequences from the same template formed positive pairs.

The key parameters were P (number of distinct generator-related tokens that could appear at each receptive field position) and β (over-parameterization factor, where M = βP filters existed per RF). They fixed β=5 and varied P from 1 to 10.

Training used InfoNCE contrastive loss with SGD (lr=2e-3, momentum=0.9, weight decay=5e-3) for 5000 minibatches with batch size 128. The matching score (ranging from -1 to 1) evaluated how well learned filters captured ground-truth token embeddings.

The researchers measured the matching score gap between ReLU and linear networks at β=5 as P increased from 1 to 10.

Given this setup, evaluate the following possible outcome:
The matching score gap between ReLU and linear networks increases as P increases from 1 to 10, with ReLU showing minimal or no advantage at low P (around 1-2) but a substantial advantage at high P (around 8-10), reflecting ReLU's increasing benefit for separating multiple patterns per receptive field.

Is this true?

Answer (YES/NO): YES